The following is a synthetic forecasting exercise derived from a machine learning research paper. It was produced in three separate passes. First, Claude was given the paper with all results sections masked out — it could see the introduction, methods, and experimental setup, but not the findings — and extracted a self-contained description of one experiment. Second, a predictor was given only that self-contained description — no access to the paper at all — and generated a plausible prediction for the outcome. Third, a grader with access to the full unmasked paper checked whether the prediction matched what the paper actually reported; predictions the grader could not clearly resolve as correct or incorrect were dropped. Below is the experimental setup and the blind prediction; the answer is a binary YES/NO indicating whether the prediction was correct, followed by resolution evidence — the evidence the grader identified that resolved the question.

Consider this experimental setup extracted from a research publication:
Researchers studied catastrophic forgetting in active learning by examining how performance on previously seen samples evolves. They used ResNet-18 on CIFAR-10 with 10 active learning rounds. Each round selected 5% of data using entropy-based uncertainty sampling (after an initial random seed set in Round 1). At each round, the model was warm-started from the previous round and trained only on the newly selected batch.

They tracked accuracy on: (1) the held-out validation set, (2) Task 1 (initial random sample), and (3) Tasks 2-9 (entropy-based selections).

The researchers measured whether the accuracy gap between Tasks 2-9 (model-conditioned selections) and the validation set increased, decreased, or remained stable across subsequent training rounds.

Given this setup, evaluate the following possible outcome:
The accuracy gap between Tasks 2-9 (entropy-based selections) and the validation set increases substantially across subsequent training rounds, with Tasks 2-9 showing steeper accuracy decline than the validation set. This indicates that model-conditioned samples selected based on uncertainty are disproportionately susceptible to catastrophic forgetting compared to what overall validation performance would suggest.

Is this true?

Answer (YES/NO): YES